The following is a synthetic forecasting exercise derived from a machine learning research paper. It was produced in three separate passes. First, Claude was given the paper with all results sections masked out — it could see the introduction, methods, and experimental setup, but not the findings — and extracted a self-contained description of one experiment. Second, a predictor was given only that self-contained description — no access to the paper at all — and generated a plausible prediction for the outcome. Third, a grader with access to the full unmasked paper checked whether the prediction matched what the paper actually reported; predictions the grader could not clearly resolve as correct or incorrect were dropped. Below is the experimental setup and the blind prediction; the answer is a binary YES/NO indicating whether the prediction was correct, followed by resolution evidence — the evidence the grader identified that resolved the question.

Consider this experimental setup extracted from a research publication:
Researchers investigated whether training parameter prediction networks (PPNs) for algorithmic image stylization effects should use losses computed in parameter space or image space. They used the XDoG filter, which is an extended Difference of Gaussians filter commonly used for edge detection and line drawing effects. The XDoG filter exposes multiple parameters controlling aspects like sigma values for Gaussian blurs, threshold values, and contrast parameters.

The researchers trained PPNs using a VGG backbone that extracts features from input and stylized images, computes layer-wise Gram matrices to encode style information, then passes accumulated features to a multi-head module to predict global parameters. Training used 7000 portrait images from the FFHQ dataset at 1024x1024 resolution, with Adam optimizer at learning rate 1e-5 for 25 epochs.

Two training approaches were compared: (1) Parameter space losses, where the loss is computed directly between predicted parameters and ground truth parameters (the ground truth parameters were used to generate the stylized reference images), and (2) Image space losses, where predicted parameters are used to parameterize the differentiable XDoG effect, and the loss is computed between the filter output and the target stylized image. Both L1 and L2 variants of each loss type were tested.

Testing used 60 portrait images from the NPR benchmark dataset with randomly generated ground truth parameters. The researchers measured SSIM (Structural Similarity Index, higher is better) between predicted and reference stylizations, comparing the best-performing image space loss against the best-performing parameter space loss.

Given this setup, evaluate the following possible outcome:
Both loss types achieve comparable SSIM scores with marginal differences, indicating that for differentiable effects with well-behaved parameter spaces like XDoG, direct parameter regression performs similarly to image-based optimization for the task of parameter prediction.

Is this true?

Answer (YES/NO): NO